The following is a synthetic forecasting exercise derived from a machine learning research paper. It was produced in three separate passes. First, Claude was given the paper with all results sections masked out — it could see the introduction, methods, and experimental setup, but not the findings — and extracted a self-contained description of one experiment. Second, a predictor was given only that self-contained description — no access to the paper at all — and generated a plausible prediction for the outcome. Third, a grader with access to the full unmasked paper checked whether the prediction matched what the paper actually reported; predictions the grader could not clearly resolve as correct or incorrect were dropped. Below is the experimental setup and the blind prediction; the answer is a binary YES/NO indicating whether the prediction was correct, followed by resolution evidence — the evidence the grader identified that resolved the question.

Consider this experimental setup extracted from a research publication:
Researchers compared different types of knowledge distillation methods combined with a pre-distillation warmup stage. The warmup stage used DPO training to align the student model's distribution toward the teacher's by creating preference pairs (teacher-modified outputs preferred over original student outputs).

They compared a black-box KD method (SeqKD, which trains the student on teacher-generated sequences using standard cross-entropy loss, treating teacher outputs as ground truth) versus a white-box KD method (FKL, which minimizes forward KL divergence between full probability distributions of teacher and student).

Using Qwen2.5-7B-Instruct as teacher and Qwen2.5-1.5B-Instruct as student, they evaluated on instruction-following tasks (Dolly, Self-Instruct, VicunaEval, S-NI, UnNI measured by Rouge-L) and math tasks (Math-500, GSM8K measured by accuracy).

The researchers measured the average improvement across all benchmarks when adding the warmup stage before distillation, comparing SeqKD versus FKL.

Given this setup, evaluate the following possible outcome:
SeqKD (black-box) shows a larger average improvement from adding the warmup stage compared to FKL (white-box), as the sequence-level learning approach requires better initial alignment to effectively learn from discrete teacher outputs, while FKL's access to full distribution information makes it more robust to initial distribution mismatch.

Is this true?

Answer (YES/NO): YES